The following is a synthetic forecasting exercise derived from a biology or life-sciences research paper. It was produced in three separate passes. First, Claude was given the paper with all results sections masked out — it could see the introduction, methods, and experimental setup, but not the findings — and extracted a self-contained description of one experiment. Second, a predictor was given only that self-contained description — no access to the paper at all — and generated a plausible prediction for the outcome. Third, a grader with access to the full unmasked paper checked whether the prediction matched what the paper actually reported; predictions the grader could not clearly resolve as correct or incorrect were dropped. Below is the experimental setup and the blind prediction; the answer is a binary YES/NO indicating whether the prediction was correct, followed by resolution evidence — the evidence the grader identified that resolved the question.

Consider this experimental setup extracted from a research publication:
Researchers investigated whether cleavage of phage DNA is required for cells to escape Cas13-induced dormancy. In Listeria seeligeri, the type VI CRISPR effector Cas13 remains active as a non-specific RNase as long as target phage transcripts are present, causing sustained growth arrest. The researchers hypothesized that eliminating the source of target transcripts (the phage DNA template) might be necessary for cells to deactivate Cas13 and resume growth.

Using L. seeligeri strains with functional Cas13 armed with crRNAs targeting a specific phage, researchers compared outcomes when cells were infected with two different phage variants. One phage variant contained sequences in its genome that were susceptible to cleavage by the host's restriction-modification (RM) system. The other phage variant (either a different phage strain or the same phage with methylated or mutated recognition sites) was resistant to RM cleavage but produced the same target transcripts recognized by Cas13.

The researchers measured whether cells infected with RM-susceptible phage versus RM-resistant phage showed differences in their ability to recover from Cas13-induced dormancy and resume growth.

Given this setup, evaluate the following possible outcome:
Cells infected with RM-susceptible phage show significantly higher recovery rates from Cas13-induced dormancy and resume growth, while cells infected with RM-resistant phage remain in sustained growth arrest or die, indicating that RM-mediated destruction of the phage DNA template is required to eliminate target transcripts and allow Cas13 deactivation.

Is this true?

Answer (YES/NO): YES